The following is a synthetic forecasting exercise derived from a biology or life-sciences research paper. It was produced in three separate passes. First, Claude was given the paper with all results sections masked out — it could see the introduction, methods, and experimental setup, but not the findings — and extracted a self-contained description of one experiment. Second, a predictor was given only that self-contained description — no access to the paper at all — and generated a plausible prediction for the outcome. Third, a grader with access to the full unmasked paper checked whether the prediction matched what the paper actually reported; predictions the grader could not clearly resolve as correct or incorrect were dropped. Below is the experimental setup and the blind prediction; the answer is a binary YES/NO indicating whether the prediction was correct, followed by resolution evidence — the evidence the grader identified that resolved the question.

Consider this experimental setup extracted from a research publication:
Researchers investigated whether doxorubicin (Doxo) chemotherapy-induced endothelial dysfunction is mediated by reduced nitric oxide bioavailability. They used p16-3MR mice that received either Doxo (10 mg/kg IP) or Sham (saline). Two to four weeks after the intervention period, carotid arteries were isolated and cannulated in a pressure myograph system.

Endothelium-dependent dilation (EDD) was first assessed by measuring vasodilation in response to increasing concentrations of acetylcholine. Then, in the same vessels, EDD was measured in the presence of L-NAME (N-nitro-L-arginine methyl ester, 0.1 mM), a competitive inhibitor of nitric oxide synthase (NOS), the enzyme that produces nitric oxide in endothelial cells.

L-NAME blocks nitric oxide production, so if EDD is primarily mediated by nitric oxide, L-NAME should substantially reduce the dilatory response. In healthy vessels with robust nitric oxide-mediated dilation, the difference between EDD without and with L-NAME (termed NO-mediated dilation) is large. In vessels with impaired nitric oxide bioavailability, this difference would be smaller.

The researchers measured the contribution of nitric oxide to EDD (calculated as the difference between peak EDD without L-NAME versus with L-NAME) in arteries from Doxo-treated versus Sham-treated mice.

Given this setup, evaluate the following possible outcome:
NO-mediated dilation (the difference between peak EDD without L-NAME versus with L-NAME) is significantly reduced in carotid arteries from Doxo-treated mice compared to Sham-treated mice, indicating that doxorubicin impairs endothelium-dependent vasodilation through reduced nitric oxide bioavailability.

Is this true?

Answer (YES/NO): YES